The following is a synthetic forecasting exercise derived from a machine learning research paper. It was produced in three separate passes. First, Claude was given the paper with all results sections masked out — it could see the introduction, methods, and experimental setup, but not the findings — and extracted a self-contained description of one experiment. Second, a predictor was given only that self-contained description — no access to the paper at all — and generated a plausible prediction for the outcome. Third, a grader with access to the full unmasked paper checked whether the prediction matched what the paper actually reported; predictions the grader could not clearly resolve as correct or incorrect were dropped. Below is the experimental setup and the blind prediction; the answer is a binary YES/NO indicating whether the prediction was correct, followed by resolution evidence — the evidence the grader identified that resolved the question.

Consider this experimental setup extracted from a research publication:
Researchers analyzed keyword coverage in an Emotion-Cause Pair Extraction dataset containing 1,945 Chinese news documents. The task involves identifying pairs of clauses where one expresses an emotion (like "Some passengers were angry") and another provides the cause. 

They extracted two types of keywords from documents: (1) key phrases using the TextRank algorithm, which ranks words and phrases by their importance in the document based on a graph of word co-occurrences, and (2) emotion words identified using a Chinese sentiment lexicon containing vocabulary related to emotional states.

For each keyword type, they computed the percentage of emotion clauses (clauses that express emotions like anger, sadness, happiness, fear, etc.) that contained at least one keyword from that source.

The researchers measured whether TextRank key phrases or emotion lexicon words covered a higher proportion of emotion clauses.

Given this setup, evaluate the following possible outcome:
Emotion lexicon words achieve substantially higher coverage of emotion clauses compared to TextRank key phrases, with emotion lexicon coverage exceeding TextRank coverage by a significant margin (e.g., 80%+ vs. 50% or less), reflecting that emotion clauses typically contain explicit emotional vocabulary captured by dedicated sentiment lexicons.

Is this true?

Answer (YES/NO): NO